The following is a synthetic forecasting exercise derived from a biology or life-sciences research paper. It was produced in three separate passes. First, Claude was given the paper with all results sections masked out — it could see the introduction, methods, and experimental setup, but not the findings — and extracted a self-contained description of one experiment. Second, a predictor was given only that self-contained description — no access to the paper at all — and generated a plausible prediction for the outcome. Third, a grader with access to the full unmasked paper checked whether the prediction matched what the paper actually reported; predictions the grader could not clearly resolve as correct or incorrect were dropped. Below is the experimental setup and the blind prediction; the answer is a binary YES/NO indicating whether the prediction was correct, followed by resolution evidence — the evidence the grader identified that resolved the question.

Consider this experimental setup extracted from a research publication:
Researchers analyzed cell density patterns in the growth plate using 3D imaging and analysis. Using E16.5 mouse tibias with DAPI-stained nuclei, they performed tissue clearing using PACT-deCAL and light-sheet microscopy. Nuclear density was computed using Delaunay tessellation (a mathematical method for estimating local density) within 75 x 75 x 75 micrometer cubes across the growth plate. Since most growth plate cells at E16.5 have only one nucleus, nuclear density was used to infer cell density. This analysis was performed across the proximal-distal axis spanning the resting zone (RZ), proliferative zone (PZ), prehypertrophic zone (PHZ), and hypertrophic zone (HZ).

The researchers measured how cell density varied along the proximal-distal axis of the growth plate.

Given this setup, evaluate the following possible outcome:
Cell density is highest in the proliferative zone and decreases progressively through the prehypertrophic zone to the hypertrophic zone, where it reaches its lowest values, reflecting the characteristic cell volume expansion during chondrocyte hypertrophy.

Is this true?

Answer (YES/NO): YES